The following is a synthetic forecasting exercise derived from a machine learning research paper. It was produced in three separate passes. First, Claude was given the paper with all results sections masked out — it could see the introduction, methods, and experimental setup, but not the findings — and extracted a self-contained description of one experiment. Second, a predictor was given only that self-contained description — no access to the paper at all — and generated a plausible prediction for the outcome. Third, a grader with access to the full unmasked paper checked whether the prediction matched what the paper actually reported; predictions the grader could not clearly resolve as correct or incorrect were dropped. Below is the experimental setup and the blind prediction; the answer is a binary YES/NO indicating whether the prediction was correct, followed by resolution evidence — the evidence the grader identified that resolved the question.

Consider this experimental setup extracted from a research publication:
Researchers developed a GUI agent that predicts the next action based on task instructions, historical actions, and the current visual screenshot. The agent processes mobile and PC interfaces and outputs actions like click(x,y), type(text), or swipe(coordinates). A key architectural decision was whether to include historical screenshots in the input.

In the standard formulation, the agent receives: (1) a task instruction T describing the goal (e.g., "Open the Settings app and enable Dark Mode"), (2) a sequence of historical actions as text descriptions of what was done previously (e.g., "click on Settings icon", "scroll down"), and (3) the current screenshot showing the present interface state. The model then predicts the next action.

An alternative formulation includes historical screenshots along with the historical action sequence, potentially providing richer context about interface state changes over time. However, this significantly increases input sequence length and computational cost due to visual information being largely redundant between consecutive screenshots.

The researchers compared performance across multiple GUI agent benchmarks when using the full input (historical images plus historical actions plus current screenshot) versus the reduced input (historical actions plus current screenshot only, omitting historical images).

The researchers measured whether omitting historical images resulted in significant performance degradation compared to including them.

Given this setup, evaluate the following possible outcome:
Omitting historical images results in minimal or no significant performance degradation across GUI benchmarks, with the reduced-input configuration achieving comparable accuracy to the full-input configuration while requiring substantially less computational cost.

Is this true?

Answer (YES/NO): YES